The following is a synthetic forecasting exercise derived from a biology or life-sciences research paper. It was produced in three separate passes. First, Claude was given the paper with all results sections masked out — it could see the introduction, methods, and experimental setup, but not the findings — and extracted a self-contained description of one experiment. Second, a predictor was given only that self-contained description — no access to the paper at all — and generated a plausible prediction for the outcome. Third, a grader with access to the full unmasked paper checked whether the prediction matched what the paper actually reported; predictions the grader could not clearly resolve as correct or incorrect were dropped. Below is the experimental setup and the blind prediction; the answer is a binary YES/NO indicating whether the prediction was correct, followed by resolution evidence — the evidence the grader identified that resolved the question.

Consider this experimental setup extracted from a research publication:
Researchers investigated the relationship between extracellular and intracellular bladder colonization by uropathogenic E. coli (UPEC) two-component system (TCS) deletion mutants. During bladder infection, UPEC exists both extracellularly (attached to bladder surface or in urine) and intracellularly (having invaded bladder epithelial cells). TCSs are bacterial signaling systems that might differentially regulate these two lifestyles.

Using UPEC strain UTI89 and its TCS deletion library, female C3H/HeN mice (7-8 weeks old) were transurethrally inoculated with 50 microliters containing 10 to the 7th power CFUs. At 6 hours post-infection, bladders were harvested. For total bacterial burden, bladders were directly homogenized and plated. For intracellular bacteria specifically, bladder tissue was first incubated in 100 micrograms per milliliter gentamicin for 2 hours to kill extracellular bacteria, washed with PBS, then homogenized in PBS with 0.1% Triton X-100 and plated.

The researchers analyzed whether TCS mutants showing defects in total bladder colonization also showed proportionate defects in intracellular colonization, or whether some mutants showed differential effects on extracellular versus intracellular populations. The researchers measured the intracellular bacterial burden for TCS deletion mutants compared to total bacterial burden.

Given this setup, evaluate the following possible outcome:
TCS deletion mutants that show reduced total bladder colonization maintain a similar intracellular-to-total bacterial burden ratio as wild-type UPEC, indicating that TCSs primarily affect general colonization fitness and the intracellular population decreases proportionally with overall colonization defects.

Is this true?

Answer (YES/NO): NO